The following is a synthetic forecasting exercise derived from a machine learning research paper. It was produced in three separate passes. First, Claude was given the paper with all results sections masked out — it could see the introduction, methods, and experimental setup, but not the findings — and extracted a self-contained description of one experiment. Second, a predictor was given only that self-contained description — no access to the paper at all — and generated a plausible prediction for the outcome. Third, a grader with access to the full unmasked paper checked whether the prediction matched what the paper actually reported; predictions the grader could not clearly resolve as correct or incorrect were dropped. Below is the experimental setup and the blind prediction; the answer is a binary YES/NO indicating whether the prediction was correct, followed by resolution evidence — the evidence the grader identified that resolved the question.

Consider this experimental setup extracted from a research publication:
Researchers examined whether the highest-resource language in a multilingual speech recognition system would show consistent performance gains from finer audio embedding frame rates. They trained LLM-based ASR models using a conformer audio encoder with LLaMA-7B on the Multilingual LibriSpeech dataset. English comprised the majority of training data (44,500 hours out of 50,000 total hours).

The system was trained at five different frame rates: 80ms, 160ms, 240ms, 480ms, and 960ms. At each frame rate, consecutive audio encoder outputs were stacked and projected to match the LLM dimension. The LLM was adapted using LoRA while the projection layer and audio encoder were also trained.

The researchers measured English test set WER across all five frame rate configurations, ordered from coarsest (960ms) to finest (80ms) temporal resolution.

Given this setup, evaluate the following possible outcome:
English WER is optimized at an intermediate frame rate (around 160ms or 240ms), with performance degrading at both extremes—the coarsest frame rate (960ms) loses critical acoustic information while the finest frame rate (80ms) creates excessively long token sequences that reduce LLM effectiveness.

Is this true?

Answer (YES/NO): NO